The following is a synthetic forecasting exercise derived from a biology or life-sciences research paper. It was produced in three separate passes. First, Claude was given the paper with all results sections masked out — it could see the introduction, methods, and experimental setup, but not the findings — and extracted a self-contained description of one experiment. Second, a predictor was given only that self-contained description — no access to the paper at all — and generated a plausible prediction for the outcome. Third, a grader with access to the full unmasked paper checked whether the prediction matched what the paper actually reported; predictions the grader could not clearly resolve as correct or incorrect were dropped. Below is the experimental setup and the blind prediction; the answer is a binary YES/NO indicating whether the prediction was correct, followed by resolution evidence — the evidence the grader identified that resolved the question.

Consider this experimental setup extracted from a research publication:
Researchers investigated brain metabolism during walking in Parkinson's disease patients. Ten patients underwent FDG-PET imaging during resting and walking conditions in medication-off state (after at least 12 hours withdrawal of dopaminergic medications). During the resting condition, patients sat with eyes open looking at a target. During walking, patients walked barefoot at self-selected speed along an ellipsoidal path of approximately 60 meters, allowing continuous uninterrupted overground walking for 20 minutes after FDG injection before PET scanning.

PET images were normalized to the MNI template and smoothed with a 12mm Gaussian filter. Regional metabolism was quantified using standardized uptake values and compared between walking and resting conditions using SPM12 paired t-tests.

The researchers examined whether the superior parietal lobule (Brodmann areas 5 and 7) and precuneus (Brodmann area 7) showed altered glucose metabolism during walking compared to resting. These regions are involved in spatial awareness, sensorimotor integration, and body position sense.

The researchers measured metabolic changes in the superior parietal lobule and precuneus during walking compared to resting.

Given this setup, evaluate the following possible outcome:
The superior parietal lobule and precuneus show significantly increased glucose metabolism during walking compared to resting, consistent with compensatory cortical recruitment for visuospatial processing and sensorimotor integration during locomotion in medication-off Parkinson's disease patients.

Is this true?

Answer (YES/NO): YES